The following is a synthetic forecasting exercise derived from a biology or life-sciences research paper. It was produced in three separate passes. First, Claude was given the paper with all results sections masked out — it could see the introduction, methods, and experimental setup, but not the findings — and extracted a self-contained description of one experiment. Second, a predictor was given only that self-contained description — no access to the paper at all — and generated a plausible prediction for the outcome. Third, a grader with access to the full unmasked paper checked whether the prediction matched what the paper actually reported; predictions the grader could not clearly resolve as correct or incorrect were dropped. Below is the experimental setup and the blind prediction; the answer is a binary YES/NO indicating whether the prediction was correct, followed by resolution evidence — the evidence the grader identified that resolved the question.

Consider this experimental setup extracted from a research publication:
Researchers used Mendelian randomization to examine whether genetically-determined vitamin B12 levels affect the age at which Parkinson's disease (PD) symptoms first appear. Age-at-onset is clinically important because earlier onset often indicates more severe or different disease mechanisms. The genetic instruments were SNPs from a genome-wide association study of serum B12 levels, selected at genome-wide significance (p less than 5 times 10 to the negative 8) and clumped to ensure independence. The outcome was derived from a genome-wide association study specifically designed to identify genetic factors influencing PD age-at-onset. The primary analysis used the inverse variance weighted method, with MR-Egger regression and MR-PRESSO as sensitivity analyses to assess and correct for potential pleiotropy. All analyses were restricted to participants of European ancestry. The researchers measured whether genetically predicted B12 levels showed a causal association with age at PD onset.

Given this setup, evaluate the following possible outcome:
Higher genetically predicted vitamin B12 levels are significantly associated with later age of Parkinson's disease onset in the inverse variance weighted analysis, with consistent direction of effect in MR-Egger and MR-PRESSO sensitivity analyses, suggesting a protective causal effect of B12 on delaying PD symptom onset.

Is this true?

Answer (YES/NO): NO